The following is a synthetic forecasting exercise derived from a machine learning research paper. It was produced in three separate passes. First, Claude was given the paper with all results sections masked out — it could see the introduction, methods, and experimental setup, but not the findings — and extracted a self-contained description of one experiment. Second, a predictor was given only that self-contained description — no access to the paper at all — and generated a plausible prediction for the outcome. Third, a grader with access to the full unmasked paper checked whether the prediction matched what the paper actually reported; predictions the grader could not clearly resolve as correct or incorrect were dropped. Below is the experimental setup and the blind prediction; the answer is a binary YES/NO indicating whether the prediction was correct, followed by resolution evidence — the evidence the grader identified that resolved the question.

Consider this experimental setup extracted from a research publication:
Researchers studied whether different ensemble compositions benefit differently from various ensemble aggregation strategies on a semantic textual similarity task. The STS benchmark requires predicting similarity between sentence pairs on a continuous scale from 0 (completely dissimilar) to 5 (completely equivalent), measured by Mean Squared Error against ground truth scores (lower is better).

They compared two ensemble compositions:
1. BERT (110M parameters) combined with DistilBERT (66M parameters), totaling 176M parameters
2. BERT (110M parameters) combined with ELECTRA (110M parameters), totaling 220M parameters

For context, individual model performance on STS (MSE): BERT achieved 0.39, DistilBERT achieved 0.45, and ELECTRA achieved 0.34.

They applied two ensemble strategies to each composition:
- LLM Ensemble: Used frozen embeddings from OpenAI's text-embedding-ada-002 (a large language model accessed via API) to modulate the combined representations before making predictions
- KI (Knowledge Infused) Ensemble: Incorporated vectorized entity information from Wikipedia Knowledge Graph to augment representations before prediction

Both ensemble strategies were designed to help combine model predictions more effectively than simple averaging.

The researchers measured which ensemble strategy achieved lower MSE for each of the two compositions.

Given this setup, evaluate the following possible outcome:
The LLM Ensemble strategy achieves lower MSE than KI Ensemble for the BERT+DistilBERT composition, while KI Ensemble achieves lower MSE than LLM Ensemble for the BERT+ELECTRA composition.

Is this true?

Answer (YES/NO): NO